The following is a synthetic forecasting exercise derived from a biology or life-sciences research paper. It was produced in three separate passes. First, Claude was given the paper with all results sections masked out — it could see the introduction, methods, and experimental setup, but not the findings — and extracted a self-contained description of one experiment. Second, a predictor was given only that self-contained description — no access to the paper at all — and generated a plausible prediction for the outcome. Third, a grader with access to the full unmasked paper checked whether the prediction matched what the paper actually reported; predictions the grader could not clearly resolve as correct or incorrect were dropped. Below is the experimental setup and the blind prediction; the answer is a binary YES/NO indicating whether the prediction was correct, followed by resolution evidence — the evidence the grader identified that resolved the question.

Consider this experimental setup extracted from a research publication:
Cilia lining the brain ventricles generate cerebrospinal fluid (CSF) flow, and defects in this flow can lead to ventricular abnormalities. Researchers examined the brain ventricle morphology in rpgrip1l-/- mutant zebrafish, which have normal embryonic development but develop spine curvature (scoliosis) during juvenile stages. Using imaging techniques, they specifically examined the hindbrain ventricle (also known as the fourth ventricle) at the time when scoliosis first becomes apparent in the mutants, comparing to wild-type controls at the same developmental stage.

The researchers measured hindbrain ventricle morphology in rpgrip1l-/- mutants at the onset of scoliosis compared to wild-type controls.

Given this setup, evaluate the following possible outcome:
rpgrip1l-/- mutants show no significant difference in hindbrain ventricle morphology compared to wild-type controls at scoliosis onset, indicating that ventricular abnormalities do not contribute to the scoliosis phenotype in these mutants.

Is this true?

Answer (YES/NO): NO